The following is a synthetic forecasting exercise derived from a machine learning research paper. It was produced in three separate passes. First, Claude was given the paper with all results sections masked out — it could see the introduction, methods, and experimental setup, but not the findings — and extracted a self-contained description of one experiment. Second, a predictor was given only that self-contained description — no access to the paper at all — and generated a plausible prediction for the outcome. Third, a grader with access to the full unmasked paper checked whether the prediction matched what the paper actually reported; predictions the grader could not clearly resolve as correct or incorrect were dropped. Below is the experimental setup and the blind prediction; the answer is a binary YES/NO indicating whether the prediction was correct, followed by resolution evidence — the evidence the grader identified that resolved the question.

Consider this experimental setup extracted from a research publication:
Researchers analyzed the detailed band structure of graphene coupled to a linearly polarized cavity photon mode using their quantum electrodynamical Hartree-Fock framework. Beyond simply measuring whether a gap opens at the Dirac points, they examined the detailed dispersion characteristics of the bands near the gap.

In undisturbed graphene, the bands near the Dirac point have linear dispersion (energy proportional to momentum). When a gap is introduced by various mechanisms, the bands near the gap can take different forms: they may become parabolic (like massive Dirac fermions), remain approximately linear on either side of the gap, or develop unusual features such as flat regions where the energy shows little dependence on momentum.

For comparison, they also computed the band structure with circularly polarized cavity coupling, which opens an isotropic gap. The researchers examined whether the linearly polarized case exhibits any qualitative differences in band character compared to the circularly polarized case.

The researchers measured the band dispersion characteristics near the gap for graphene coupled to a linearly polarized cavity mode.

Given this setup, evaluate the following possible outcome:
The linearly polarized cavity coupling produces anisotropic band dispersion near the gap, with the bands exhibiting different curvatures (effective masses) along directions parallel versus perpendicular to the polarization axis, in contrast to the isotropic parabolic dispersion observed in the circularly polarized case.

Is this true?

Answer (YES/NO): YES